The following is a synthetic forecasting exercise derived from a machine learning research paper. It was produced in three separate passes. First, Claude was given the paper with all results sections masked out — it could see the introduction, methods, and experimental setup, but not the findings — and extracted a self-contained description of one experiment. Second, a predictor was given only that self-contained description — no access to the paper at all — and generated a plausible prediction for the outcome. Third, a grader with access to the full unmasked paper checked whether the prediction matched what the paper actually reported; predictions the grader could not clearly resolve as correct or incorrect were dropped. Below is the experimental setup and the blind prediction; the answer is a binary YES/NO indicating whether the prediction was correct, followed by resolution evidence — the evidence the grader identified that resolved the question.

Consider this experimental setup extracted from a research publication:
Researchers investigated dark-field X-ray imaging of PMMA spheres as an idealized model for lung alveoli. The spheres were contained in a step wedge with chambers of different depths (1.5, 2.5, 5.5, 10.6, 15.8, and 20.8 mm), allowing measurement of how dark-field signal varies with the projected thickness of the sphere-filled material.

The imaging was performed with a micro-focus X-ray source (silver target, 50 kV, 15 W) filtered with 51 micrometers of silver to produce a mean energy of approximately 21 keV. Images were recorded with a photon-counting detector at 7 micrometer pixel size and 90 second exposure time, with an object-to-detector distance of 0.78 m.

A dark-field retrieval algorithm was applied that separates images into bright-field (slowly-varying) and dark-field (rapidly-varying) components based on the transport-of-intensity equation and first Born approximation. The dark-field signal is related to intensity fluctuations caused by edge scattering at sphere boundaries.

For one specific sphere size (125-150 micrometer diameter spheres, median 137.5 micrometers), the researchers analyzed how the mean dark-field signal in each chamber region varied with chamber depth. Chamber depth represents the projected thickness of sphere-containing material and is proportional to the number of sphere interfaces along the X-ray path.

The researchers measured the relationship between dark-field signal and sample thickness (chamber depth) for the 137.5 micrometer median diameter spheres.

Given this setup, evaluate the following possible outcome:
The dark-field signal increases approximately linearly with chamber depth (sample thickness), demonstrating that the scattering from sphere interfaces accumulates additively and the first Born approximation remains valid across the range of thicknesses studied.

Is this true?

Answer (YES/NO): NO